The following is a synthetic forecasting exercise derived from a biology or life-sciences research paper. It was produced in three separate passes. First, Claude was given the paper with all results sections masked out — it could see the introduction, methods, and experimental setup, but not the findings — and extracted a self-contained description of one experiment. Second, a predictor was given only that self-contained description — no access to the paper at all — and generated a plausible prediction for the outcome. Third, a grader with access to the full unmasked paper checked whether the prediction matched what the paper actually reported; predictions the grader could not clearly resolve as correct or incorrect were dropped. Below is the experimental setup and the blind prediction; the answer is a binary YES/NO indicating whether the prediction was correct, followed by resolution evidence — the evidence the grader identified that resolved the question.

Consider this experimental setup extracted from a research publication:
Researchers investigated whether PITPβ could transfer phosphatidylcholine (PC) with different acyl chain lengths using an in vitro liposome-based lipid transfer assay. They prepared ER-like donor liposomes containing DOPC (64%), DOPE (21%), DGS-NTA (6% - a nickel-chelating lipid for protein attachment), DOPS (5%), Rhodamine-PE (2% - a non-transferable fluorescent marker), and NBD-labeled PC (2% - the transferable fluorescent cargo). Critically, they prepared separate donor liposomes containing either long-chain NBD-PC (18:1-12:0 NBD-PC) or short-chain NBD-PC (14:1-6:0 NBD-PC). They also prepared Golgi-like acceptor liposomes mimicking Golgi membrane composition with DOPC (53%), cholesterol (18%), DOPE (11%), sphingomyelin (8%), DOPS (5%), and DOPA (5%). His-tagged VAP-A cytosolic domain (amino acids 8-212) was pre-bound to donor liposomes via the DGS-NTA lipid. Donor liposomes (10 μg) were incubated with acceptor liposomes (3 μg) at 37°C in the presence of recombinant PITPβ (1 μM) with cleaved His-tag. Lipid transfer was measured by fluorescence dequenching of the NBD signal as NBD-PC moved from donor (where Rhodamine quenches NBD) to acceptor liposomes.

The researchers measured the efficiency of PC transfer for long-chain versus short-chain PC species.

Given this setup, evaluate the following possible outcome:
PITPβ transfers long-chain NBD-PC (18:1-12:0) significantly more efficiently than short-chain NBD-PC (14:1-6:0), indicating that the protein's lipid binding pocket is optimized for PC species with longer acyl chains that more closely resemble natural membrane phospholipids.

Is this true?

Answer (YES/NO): NO